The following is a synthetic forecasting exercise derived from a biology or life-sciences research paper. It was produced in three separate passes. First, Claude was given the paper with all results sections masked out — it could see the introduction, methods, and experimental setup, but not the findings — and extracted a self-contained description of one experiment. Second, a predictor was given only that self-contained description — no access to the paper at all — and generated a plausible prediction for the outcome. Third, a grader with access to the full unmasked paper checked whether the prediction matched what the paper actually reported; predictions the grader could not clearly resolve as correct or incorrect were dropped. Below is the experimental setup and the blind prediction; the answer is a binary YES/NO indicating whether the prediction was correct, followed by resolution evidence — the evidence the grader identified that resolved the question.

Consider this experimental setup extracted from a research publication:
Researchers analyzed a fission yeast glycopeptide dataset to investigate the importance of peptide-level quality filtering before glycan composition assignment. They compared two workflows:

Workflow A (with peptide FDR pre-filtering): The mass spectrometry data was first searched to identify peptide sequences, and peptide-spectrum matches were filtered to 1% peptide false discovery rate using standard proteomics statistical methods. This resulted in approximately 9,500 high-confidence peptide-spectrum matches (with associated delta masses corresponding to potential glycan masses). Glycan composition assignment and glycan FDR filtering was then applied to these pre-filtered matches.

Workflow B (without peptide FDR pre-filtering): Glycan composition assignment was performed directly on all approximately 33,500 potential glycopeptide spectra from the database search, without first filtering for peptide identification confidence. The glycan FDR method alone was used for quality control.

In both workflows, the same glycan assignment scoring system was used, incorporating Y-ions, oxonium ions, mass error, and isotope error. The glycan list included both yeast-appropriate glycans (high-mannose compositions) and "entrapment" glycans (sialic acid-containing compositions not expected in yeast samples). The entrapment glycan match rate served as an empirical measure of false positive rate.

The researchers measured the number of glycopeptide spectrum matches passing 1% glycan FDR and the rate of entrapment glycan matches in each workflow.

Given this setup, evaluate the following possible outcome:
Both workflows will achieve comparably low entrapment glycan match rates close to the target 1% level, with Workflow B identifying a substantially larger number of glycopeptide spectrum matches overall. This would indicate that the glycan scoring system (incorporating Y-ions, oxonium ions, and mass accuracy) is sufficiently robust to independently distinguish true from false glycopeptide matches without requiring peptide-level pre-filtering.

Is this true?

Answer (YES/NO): NO